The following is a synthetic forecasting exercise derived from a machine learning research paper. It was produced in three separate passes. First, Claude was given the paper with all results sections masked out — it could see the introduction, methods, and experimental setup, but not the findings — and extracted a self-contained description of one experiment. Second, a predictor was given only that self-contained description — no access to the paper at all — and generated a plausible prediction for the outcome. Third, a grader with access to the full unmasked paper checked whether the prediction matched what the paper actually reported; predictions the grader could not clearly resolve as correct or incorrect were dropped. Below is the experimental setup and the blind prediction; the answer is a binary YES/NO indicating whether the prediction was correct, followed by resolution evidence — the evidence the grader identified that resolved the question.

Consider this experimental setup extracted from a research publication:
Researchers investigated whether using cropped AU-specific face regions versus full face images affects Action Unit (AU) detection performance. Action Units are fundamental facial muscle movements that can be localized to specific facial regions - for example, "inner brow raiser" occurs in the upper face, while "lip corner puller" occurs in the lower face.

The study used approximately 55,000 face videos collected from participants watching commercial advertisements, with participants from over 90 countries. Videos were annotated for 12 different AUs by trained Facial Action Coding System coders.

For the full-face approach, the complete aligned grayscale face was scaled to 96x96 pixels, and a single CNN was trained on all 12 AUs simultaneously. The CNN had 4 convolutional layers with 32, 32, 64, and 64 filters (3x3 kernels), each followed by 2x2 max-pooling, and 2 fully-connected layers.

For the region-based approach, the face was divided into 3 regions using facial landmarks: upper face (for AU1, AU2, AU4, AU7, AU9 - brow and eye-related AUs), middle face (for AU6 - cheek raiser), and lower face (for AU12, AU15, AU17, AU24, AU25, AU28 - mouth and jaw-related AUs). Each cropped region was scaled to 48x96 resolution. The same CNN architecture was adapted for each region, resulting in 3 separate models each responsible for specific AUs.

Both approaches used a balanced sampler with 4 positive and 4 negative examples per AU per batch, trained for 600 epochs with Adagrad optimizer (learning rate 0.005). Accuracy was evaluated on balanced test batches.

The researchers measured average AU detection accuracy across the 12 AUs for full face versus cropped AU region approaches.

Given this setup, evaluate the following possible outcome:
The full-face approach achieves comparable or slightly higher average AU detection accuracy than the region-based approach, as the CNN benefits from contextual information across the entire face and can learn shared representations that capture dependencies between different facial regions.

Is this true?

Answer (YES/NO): NO